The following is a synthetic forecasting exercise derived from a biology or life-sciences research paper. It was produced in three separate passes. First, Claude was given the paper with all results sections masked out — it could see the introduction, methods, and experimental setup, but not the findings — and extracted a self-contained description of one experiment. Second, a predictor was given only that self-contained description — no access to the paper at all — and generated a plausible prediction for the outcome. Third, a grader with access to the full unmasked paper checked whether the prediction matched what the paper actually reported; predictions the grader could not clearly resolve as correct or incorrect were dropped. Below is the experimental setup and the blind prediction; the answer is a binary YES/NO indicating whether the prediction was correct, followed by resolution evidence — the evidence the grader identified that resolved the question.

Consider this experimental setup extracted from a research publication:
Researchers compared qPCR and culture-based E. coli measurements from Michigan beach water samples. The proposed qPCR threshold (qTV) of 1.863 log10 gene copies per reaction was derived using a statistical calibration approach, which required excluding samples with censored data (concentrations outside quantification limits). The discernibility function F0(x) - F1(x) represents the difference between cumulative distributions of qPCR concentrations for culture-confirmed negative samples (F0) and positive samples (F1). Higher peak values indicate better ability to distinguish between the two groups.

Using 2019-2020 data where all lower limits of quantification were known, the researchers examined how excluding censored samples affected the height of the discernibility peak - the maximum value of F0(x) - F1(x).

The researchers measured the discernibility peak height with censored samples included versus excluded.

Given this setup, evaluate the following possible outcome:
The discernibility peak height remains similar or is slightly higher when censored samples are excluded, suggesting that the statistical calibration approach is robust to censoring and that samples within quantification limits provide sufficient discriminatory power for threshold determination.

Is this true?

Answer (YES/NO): NO